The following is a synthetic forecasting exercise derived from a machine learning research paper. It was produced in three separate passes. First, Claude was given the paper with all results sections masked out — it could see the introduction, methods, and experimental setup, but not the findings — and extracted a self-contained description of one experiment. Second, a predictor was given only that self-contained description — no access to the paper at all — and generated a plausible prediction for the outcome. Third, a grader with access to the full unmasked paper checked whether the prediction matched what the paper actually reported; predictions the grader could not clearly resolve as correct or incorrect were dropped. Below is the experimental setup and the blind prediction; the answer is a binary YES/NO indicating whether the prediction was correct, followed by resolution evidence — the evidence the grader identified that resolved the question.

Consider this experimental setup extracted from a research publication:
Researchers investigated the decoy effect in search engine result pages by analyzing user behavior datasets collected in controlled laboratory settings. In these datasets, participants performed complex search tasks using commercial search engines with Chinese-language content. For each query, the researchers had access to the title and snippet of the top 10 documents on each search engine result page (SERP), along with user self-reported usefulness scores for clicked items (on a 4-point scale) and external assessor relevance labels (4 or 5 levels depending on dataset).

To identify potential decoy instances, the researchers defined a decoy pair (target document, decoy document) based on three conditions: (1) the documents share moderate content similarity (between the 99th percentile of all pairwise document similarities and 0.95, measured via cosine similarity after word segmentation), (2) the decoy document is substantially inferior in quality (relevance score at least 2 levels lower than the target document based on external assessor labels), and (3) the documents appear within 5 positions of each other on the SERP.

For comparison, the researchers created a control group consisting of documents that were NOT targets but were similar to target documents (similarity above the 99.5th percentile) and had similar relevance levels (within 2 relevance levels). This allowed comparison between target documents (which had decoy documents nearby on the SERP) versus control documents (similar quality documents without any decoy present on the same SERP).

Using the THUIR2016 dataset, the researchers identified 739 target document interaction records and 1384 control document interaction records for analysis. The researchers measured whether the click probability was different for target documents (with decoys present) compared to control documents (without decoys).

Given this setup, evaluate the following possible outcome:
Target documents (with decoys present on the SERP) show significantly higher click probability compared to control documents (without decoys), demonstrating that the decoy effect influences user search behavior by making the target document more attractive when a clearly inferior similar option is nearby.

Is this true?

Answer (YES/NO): YES